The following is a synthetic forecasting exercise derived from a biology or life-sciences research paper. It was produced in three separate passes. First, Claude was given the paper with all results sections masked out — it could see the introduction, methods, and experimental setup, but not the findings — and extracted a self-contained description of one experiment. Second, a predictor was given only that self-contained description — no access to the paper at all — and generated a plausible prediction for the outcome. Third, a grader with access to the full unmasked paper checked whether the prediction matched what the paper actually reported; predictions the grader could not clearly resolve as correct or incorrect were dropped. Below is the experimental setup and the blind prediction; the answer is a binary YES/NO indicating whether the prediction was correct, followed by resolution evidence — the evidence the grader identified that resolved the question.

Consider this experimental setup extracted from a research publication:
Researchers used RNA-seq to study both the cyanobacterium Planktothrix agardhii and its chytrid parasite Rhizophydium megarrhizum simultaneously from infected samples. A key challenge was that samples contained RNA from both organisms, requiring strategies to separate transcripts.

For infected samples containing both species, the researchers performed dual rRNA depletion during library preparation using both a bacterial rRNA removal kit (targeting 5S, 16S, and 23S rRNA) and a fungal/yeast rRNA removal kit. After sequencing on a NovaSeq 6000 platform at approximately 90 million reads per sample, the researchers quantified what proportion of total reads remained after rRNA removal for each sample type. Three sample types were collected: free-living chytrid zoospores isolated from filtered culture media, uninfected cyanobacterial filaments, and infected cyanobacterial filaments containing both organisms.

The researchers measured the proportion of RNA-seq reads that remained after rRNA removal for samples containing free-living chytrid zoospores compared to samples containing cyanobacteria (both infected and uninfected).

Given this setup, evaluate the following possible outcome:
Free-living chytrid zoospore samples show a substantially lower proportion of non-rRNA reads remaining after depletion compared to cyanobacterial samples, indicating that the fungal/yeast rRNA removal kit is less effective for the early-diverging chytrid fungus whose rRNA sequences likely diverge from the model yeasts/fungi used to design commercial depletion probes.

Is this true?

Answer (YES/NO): YES